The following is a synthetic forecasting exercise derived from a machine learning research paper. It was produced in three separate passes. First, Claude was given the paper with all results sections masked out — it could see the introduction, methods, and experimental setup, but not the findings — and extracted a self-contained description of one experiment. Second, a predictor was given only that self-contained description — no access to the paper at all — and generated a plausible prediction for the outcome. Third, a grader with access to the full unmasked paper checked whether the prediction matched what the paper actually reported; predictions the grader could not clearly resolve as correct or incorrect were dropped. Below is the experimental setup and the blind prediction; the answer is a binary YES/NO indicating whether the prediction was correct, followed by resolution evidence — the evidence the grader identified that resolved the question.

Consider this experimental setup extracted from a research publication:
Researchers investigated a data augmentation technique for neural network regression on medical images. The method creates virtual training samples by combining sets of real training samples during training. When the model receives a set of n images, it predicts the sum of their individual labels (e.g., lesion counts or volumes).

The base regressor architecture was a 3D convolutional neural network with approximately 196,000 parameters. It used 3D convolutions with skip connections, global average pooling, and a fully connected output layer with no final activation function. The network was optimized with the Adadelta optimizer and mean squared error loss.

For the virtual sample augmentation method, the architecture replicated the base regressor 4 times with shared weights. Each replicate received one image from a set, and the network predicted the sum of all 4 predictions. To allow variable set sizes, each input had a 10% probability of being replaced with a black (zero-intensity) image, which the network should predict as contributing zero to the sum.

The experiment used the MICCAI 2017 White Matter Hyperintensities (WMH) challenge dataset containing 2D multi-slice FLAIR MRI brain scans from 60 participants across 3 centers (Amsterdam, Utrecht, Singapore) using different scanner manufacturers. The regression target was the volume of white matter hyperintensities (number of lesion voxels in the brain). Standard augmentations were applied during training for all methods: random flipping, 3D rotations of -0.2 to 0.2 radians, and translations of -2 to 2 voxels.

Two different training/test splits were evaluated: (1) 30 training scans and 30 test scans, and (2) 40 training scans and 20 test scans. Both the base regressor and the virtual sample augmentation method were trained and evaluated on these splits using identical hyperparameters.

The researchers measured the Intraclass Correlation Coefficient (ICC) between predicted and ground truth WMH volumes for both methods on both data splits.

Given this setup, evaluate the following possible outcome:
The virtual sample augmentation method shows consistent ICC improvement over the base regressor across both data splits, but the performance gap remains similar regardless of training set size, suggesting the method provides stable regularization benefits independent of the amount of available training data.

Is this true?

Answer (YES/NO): NO